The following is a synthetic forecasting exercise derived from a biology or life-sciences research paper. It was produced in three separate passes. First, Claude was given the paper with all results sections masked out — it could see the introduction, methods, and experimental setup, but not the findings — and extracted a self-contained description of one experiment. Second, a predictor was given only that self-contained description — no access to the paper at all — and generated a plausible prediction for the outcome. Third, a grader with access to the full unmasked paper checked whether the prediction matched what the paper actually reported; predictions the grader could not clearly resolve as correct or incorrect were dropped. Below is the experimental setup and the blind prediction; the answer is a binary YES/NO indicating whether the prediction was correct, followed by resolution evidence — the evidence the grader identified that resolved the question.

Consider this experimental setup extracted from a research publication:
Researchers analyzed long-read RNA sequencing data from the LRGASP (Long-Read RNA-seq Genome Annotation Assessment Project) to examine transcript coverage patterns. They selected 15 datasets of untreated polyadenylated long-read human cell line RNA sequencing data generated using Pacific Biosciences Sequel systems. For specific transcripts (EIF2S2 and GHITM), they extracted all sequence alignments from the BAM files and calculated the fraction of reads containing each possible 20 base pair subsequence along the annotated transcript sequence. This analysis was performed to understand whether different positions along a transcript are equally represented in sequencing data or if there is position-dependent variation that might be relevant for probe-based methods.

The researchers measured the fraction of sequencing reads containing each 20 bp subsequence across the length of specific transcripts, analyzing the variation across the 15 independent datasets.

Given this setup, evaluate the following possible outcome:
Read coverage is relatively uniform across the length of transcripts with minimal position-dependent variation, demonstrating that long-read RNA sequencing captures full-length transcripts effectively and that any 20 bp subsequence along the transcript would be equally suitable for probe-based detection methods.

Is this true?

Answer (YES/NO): NO